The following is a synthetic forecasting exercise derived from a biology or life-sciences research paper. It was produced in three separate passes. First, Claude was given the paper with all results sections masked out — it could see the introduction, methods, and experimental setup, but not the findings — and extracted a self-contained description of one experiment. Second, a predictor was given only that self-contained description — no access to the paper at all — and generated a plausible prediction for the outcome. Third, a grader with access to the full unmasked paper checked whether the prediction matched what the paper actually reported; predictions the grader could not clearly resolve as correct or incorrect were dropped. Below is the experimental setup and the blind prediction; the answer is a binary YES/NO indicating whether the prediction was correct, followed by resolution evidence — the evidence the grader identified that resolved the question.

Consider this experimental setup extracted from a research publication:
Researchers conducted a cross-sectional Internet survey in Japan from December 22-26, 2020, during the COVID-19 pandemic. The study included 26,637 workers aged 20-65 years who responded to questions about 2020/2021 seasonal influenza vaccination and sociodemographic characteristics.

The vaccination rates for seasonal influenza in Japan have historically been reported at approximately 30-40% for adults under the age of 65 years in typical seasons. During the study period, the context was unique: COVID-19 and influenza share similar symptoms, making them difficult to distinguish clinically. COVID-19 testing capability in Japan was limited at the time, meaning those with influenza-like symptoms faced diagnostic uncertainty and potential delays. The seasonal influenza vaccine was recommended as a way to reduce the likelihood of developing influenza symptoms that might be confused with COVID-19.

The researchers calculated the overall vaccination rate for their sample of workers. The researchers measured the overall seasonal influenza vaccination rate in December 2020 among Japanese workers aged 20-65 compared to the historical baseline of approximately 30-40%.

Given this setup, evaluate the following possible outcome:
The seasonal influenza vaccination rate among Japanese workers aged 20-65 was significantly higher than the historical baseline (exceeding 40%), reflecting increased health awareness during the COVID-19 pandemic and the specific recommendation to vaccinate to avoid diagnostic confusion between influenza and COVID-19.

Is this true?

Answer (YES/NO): NO